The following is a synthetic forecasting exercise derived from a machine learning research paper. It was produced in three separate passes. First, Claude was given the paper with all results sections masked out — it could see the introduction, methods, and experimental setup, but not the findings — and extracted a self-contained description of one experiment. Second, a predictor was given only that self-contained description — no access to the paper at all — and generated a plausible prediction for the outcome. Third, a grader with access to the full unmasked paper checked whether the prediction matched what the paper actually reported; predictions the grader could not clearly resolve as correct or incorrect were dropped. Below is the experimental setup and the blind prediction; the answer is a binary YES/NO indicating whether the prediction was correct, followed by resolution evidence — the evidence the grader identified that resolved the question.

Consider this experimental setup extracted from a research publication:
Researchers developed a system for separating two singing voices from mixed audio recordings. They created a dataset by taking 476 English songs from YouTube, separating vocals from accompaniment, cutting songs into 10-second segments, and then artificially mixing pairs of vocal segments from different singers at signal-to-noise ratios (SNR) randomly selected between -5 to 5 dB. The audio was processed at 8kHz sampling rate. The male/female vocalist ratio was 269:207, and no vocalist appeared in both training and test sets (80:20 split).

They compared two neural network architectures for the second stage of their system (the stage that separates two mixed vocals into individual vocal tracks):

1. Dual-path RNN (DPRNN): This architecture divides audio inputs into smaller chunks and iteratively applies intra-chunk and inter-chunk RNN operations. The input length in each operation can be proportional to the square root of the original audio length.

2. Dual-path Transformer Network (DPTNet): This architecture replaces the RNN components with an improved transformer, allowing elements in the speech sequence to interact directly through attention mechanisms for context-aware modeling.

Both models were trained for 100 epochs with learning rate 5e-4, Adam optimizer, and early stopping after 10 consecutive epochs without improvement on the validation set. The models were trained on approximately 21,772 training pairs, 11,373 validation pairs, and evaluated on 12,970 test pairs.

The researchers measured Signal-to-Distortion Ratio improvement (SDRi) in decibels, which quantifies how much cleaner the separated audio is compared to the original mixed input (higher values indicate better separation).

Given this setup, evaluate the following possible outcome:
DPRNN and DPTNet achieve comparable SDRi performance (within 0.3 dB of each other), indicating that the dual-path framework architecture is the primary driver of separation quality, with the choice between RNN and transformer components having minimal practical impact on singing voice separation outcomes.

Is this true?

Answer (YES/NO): YES